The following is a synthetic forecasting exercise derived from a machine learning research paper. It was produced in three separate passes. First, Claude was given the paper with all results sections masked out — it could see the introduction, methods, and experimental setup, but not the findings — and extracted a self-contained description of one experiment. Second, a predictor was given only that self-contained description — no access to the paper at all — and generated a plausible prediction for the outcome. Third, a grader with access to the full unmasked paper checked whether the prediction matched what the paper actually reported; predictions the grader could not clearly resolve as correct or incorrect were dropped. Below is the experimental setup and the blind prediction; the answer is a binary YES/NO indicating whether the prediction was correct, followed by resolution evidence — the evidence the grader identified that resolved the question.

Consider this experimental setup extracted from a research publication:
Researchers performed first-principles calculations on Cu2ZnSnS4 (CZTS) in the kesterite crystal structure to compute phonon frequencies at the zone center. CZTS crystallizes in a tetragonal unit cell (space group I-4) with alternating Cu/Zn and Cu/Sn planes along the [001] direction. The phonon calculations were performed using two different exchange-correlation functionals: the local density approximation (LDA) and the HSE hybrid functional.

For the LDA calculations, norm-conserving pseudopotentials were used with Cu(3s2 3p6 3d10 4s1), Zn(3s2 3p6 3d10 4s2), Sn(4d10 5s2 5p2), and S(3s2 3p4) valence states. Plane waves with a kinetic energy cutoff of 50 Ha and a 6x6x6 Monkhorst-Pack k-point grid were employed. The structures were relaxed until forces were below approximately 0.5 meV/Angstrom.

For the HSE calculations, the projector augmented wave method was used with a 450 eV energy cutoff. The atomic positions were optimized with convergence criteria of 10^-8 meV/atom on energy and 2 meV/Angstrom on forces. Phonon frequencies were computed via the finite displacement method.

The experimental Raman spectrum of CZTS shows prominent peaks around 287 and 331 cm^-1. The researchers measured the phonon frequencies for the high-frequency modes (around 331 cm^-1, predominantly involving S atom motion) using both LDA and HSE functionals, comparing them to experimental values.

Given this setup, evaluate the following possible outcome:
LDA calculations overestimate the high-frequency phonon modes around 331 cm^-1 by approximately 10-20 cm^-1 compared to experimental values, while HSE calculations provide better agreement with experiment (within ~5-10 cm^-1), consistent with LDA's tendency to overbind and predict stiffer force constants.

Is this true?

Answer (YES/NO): NO